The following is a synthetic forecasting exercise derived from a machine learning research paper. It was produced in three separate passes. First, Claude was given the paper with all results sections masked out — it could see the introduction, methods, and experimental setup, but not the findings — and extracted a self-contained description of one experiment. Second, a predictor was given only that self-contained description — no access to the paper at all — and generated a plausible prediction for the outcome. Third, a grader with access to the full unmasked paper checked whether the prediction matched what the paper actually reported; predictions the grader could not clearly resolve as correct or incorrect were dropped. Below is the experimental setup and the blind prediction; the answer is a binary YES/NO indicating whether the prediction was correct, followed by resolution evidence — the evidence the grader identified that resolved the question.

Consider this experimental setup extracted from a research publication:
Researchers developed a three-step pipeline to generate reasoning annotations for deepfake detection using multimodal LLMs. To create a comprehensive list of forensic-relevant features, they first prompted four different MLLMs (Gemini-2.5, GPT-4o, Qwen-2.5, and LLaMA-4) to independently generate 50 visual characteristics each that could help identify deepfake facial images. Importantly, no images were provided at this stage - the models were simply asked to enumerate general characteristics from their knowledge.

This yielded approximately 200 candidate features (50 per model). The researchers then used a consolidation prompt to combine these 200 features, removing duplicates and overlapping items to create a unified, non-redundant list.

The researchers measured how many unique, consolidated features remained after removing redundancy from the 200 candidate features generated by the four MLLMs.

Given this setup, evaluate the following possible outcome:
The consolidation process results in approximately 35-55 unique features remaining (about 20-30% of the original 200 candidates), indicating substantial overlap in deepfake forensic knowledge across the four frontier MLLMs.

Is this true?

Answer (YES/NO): NO